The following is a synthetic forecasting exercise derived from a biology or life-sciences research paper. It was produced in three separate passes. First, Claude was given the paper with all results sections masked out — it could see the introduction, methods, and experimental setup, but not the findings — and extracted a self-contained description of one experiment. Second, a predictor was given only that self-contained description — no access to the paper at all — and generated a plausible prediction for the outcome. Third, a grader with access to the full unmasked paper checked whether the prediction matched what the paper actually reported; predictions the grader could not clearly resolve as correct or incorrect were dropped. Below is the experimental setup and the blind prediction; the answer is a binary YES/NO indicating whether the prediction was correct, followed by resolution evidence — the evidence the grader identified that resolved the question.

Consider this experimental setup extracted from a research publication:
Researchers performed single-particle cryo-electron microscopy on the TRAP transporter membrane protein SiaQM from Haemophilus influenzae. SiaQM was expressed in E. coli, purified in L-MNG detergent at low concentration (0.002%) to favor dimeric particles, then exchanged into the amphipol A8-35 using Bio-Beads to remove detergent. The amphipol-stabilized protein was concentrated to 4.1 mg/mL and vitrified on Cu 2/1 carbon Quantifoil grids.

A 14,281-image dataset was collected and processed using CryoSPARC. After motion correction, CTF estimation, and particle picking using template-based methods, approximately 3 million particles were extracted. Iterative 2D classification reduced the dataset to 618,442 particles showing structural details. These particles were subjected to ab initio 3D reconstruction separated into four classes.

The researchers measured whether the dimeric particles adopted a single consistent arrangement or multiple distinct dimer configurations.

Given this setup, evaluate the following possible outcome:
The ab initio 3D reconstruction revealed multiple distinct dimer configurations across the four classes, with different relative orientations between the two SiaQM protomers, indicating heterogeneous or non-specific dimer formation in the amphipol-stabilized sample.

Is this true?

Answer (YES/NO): NO